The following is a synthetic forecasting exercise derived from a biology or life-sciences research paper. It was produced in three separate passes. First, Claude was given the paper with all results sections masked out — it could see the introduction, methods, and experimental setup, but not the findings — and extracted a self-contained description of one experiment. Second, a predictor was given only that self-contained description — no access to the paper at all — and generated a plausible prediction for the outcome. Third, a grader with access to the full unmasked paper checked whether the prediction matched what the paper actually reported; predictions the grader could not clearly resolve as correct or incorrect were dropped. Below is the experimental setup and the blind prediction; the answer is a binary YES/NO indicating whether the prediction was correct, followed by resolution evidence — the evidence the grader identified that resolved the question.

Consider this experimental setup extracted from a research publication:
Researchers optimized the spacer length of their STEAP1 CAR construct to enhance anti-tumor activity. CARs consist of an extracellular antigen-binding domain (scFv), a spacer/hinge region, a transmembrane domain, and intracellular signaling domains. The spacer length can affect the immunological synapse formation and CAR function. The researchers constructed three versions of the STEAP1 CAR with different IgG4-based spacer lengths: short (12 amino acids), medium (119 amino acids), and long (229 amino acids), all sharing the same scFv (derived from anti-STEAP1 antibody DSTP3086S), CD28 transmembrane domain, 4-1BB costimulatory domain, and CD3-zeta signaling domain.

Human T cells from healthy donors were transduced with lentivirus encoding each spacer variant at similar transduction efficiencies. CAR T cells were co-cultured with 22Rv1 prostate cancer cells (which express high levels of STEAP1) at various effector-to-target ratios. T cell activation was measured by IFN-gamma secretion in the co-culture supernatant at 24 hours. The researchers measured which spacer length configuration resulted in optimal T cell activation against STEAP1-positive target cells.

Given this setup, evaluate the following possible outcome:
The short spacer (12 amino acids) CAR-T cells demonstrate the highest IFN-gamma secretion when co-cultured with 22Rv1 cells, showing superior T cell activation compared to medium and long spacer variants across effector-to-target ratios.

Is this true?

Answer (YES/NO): NO